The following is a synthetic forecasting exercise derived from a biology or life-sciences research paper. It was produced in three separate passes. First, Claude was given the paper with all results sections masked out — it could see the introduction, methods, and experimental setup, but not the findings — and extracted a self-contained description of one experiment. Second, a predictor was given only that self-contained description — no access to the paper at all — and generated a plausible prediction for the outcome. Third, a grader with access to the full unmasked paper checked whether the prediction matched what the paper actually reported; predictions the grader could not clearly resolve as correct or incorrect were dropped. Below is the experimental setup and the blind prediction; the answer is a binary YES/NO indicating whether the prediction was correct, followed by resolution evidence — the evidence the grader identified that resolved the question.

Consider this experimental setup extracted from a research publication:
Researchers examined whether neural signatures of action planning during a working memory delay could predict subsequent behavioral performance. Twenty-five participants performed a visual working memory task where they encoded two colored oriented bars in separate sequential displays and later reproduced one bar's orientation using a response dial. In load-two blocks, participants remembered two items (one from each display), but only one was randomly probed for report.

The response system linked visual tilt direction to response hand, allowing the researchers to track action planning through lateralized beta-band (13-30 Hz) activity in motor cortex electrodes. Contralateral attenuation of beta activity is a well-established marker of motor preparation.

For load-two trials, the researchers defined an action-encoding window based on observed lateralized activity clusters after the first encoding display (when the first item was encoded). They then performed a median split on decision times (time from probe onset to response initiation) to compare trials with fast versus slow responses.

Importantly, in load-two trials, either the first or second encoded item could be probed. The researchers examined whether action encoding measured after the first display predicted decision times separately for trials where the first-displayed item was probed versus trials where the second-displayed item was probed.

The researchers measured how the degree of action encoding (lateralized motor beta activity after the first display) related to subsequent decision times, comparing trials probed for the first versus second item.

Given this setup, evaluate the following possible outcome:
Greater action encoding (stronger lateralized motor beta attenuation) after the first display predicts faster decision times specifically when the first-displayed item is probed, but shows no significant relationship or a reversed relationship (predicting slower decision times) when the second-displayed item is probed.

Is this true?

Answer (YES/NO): YES